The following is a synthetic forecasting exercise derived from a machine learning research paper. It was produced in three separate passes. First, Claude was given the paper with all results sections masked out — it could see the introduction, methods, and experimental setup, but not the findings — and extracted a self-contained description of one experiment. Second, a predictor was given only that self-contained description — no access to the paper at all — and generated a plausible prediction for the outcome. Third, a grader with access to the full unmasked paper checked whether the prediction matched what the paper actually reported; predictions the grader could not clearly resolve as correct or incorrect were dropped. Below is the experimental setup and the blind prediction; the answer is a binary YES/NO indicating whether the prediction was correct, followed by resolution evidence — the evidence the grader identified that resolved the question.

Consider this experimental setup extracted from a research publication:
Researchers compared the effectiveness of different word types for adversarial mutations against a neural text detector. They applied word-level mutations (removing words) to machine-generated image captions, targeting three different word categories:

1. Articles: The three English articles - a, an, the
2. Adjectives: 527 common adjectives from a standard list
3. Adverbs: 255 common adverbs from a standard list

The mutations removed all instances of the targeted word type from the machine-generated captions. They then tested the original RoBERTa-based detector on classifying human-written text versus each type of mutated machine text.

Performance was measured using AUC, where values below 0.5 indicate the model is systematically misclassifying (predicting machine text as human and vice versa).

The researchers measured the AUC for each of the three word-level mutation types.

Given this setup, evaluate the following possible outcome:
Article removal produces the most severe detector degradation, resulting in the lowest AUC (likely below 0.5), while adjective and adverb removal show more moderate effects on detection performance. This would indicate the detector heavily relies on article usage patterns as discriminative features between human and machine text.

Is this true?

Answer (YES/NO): NO